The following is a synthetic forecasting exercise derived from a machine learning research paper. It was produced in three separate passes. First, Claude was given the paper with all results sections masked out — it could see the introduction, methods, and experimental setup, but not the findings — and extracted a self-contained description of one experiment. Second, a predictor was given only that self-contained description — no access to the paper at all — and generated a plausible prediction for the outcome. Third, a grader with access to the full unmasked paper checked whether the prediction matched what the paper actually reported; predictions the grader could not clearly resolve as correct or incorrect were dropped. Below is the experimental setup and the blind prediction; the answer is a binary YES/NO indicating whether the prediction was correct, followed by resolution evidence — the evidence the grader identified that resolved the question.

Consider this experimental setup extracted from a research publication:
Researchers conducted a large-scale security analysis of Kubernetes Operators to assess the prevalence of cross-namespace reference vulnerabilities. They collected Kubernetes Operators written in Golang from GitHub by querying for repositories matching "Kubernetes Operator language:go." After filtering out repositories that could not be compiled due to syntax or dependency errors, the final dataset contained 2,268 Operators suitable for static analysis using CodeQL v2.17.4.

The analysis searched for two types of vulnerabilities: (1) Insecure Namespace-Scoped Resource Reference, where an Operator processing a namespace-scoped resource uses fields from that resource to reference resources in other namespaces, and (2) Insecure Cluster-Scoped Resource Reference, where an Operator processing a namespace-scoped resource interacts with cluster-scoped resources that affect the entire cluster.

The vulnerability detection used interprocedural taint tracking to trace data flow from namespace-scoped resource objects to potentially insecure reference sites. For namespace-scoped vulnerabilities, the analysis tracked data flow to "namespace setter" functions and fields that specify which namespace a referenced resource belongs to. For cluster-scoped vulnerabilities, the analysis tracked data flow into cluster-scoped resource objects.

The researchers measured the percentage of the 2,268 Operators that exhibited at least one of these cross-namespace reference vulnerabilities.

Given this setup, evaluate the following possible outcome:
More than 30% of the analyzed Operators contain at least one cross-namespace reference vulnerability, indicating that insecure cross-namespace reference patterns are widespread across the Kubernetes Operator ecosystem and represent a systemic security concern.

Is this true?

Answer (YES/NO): NO